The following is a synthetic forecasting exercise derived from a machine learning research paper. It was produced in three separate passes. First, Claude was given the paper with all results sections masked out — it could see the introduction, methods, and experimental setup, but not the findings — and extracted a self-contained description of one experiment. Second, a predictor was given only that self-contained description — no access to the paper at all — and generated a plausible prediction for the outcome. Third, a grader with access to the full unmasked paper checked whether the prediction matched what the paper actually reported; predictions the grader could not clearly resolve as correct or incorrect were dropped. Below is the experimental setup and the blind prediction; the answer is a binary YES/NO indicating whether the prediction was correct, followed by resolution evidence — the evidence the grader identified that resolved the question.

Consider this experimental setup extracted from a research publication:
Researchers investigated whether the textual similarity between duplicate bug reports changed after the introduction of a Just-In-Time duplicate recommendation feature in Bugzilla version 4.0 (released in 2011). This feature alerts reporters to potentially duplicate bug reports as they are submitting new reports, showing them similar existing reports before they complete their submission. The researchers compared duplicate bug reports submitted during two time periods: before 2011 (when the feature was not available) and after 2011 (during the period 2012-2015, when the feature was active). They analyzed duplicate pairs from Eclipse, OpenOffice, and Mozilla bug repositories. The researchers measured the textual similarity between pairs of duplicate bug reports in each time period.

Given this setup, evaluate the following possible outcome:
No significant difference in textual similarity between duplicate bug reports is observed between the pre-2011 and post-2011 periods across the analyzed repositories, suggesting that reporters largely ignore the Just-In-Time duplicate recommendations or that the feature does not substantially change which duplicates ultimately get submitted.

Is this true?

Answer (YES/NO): NO